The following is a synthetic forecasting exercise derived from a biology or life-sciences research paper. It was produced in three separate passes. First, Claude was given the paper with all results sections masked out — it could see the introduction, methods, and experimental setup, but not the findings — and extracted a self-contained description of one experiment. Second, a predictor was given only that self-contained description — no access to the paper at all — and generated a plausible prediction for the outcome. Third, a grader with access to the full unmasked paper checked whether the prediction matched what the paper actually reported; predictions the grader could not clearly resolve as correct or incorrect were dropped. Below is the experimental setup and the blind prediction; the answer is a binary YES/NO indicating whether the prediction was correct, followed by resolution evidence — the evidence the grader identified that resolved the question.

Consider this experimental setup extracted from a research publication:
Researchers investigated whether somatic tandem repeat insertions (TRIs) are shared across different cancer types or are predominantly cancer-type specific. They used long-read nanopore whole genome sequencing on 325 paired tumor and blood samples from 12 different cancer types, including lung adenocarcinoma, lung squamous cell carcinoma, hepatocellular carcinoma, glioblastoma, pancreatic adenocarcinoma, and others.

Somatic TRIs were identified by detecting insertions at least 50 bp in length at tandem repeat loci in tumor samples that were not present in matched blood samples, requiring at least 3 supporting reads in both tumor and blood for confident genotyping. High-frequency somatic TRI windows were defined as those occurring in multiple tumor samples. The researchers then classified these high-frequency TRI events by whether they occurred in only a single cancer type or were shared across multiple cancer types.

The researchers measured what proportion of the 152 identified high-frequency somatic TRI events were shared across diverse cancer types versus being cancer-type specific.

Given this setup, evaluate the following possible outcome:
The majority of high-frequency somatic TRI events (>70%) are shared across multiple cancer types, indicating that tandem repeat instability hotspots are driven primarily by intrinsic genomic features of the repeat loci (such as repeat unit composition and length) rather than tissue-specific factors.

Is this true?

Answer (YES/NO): NO